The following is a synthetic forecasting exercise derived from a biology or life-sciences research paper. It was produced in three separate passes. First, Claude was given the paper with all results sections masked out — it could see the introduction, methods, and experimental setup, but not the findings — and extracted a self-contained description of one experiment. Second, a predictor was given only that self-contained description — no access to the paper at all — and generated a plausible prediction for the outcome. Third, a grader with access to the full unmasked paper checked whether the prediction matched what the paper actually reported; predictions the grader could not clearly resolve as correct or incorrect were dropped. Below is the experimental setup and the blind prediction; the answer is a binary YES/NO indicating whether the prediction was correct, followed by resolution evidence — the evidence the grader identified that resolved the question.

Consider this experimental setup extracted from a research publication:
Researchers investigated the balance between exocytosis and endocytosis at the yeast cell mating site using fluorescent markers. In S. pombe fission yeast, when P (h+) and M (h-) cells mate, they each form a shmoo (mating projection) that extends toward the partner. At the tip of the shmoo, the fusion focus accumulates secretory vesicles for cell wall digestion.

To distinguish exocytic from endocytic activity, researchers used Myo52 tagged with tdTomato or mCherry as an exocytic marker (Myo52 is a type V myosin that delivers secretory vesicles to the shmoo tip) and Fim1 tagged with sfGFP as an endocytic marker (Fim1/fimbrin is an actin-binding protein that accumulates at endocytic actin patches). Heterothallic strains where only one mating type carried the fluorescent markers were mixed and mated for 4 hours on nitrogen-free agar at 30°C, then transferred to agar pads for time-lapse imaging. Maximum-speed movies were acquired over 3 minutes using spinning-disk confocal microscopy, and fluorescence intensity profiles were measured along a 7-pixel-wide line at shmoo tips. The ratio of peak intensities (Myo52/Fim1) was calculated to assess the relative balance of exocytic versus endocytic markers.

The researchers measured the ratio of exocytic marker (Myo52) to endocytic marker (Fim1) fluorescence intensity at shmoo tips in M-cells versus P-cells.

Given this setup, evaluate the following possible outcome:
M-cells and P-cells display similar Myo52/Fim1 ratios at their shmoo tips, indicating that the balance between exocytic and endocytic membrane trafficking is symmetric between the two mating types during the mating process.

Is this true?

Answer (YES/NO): NO